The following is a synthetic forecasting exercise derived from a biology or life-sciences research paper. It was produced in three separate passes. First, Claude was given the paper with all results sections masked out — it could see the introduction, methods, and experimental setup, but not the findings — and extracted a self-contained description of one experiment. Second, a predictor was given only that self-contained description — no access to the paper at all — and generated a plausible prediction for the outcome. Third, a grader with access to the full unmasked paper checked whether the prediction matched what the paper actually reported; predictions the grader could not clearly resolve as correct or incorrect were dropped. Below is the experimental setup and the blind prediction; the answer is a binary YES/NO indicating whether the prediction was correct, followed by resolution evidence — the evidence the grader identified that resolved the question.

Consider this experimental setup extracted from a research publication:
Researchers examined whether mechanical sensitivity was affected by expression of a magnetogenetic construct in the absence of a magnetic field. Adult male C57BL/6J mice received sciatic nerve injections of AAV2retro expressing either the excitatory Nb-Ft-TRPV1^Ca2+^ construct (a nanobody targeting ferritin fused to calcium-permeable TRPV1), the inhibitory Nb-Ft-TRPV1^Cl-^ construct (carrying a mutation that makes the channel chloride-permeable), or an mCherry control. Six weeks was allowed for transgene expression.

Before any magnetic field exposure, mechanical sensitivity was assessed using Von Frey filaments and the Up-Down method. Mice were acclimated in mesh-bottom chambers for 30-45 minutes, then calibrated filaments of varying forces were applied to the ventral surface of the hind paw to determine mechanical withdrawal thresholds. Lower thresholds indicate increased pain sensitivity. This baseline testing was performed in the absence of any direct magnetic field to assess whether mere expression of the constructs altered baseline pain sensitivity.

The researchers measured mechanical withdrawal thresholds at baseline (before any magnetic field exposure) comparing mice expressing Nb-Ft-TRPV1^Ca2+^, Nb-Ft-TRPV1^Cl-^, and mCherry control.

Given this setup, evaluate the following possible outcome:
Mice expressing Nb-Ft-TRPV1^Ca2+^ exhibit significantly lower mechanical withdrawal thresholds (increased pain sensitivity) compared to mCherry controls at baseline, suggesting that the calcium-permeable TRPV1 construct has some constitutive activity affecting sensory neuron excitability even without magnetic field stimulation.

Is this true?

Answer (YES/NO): NO